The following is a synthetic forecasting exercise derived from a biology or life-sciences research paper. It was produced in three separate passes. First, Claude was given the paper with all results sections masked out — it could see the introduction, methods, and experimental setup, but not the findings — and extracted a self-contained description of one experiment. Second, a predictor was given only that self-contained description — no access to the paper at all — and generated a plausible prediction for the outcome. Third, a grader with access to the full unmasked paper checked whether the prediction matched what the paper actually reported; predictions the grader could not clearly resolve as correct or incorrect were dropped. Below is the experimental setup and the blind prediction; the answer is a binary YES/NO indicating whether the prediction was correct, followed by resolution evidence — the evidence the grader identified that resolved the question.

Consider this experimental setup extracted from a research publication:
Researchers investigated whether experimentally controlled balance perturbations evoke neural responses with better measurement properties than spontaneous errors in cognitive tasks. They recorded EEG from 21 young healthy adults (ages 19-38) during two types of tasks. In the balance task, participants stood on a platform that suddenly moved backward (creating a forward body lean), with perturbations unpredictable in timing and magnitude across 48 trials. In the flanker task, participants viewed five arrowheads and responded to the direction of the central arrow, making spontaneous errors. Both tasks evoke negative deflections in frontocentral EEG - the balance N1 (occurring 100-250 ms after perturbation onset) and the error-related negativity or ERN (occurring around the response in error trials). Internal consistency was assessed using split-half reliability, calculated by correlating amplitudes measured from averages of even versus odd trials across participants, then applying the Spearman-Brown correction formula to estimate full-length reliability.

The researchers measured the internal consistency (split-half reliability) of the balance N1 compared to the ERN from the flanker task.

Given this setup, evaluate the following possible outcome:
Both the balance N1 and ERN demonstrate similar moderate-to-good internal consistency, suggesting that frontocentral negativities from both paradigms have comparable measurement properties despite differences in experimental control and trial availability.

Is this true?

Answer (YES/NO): NO